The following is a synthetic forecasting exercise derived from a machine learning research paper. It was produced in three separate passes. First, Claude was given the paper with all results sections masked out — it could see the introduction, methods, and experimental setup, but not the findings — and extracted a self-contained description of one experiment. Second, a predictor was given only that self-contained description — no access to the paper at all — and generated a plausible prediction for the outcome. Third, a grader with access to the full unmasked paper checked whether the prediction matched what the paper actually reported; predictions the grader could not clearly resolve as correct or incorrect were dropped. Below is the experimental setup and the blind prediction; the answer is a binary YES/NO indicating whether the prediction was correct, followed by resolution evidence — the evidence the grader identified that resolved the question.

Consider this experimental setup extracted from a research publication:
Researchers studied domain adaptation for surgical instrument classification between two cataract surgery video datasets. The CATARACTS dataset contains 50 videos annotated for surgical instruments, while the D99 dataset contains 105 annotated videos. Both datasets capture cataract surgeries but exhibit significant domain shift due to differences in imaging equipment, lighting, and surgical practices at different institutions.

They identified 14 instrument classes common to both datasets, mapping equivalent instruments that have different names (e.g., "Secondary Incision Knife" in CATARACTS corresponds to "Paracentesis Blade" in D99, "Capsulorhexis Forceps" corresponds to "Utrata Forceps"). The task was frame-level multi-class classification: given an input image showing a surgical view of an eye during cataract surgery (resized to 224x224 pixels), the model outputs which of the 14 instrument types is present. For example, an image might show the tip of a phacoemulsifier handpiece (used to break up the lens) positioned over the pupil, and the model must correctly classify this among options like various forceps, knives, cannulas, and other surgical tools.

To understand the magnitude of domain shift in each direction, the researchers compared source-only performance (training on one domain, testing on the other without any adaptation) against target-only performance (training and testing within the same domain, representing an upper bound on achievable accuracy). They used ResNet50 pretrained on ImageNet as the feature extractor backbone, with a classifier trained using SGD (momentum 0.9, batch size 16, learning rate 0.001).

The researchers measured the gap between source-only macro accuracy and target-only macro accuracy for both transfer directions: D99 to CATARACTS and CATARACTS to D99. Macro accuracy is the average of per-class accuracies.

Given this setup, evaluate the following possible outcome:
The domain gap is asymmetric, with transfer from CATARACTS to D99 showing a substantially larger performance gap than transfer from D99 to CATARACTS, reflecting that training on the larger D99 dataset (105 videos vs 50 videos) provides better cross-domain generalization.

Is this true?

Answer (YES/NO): YES